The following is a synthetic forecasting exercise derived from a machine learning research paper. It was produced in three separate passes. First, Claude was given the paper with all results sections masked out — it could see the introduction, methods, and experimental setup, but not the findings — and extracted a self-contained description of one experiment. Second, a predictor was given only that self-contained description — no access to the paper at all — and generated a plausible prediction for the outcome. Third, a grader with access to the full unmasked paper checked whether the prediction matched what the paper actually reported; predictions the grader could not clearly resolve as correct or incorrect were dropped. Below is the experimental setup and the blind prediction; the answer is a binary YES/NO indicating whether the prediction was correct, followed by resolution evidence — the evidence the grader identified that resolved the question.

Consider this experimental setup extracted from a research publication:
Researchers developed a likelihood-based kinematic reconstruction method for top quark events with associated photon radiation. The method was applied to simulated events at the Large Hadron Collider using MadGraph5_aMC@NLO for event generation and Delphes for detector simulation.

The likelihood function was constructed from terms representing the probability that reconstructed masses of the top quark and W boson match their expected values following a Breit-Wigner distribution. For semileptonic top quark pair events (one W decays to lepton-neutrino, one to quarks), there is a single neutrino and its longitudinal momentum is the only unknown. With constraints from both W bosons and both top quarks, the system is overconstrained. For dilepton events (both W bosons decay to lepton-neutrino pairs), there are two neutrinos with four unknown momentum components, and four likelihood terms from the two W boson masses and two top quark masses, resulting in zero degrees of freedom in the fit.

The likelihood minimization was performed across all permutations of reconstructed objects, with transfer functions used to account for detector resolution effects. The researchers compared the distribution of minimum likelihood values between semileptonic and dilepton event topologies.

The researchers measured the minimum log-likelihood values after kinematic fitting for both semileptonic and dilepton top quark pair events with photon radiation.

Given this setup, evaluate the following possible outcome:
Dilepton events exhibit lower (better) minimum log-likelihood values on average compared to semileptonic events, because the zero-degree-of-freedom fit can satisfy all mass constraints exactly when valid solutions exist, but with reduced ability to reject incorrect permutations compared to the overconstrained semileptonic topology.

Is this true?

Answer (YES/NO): YES